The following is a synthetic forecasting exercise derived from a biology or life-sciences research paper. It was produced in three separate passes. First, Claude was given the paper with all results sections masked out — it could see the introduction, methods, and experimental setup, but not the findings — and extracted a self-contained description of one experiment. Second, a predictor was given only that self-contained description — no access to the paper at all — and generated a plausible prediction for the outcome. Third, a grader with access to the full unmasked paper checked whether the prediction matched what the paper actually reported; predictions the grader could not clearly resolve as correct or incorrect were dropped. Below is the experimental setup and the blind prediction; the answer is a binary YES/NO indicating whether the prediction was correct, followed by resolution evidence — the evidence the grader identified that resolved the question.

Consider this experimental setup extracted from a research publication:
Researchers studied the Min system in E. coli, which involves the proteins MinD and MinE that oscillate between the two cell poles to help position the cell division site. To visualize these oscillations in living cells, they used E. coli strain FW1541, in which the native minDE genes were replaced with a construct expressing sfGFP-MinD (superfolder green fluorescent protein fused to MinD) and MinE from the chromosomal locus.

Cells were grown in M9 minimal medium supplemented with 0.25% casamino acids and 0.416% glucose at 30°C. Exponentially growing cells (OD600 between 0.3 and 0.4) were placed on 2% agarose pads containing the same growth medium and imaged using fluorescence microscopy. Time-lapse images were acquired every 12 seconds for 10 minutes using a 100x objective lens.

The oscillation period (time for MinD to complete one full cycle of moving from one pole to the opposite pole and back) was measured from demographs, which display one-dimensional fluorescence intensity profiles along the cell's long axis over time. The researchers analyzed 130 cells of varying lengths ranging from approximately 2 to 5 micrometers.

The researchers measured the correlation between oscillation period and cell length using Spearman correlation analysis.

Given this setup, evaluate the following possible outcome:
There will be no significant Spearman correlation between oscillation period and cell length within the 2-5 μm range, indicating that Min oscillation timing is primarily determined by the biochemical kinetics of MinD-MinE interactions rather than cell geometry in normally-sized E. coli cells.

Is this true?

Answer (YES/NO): YES